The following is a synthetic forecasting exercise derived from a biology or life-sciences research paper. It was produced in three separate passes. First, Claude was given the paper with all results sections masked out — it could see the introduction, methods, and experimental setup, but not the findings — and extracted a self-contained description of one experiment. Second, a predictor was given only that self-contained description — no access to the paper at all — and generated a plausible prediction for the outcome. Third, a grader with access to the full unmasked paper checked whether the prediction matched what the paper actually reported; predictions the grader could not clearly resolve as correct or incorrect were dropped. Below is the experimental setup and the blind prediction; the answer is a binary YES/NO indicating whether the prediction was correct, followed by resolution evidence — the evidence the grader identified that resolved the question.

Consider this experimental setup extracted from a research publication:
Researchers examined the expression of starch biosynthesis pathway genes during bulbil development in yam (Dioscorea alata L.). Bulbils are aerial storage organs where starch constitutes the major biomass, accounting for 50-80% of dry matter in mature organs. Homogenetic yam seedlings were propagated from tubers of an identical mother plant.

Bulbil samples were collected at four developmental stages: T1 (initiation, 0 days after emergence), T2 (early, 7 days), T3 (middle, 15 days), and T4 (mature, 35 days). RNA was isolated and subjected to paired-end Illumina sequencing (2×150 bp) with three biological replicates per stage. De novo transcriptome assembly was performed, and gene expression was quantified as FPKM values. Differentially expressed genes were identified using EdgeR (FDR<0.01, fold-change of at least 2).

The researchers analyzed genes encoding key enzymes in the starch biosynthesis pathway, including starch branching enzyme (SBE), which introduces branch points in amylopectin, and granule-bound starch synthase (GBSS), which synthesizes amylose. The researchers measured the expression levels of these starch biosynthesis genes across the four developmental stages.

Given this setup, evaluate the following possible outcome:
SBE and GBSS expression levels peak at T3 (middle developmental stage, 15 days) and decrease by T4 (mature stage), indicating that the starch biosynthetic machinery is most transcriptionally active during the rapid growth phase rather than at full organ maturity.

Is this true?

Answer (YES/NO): NO